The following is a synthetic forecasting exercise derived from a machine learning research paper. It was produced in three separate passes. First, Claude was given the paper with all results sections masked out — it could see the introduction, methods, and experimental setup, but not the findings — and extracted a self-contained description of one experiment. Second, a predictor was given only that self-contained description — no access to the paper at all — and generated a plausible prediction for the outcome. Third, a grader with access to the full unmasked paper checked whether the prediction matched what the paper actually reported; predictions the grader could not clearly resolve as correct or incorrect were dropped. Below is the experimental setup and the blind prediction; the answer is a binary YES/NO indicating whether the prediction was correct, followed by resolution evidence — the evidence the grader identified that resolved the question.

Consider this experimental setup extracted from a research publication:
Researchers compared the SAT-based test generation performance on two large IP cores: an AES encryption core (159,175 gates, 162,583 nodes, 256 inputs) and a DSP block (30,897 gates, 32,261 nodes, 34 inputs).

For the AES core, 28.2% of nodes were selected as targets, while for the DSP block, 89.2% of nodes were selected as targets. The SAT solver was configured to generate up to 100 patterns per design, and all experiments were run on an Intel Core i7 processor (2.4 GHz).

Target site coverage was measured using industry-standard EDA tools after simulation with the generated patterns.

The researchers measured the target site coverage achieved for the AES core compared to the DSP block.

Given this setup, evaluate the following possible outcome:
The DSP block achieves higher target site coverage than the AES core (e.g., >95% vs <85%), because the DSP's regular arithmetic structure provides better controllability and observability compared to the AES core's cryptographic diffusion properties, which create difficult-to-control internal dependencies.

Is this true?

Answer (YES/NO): NO